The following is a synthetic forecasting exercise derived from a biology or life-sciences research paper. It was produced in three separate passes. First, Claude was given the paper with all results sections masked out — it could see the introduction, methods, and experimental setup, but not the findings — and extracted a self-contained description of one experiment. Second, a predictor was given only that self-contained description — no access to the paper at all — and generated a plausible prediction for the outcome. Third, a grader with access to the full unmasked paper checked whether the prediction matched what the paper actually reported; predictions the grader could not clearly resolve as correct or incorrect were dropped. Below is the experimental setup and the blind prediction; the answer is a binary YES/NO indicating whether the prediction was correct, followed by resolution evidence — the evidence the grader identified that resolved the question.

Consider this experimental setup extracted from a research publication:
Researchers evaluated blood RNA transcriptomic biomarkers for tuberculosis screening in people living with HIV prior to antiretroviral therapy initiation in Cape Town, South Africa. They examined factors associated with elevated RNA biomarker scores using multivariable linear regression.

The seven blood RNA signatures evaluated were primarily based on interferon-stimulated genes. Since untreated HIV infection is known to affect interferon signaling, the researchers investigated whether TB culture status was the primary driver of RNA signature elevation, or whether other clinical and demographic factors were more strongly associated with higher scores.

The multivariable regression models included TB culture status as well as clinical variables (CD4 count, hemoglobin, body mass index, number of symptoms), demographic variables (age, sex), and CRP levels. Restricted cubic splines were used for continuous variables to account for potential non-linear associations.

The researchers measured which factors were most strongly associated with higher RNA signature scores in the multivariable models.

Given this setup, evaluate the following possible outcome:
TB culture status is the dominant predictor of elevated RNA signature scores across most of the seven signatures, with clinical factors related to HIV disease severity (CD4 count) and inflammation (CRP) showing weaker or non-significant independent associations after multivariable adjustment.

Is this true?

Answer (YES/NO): NO